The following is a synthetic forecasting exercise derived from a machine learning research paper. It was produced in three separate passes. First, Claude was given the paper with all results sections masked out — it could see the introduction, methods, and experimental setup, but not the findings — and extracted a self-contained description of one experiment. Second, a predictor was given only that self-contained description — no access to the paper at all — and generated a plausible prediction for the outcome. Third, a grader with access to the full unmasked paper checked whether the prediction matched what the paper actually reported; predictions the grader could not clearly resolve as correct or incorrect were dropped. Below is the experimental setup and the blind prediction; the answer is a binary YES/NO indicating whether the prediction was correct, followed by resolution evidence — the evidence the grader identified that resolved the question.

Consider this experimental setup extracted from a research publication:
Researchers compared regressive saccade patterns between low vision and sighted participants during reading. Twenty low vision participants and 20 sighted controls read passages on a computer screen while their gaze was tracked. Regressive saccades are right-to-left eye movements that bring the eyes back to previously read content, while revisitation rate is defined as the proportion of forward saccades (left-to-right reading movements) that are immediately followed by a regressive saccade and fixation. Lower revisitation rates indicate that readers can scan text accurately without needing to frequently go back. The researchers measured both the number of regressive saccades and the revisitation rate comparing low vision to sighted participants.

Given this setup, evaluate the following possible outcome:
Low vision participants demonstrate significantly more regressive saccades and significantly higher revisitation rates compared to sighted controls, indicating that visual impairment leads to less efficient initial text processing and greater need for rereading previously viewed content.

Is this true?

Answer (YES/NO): NO